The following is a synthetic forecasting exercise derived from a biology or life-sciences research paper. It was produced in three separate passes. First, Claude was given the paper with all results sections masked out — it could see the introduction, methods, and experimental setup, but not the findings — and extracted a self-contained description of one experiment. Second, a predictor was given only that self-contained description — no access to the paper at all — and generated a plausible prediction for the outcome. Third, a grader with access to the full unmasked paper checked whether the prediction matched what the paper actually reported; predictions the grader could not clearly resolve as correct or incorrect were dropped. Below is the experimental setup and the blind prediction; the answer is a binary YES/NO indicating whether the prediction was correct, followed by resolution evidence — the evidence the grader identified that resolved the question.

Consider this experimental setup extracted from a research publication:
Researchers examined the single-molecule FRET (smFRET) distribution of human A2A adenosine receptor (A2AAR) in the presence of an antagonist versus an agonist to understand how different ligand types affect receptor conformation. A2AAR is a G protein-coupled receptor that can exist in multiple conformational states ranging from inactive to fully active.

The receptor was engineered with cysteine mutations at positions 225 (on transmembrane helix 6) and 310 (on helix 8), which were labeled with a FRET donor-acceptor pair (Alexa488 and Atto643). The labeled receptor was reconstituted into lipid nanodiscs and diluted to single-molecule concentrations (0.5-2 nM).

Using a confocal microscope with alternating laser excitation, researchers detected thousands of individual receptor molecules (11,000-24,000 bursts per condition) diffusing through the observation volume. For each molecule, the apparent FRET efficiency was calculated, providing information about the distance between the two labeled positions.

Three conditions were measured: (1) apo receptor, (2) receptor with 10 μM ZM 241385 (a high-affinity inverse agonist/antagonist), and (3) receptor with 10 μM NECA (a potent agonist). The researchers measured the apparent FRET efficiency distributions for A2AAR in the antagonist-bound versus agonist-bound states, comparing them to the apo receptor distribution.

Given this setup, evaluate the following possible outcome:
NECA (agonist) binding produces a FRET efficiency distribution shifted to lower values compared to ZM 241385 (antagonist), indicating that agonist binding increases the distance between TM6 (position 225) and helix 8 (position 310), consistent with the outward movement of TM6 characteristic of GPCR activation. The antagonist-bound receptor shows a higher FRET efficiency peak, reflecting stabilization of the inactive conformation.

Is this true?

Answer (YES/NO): NO